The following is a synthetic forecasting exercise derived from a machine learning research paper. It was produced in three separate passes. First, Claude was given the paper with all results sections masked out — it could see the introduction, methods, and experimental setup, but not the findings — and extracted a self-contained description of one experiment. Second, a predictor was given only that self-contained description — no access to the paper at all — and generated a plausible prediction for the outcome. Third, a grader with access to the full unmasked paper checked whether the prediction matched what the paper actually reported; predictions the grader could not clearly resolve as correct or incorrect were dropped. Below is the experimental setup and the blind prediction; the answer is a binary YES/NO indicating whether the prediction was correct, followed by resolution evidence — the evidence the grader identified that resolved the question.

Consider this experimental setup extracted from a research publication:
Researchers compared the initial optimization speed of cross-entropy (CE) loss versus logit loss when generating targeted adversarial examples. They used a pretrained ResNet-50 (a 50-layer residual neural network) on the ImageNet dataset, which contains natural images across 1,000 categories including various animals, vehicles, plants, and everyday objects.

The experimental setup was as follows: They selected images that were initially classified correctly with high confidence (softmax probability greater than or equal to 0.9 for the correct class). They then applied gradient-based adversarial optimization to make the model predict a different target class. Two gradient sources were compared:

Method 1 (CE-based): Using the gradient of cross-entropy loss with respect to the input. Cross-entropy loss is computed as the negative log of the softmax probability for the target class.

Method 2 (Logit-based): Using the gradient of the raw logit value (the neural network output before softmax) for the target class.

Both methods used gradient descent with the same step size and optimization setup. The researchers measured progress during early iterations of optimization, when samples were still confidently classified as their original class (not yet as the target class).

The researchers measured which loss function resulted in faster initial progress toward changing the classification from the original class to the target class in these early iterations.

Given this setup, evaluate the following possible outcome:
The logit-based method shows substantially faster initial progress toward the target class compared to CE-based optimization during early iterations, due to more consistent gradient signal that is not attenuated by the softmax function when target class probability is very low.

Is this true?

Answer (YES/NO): NO